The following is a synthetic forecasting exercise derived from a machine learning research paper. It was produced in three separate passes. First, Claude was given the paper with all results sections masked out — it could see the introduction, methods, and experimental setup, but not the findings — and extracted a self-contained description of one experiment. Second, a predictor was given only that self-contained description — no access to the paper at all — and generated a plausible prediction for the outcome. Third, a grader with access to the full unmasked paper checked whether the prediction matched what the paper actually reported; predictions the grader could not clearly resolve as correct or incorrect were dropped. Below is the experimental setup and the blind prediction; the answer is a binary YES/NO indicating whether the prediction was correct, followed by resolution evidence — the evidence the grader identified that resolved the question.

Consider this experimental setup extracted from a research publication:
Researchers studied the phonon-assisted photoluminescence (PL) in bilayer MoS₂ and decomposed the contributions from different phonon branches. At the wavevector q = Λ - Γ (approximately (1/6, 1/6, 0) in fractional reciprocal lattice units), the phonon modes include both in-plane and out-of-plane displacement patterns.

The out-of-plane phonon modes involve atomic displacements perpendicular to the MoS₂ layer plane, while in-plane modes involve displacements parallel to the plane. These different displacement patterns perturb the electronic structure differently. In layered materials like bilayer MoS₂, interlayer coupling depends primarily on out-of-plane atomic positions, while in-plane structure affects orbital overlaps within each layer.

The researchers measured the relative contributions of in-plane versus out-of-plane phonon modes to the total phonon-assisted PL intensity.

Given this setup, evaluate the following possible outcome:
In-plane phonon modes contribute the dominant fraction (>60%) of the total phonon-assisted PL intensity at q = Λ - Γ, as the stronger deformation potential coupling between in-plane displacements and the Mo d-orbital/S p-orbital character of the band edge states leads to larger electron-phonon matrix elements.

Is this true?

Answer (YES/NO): NO